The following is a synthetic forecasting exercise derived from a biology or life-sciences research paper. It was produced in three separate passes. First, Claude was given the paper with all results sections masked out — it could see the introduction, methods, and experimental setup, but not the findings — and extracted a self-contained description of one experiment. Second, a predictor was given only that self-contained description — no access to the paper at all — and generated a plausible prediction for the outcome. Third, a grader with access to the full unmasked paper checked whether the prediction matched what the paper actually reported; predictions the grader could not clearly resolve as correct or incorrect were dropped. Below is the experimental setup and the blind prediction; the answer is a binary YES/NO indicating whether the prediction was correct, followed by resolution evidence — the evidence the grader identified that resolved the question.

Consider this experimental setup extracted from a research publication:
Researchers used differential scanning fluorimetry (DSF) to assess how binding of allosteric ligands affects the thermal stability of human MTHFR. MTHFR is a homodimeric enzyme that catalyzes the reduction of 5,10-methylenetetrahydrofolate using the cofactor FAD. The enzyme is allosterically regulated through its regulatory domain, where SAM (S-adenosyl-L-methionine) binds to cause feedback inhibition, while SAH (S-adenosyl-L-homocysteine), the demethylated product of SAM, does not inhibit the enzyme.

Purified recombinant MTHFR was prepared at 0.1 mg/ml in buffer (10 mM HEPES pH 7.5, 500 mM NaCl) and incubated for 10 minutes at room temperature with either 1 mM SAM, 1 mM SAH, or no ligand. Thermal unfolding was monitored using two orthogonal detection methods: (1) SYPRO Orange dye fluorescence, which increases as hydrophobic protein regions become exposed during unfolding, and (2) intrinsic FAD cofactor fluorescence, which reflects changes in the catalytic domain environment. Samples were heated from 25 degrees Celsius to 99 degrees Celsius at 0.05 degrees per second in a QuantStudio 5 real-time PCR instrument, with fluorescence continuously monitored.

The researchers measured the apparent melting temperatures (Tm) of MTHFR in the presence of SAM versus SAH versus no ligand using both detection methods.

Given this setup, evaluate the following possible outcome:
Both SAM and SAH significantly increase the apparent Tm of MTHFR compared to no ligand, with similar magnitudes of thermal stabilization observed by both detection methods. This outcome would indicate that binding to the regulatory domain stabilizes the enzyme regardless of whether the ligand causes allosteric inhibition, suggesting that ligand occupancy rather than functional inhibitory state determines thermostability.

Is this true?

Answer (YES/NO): NO